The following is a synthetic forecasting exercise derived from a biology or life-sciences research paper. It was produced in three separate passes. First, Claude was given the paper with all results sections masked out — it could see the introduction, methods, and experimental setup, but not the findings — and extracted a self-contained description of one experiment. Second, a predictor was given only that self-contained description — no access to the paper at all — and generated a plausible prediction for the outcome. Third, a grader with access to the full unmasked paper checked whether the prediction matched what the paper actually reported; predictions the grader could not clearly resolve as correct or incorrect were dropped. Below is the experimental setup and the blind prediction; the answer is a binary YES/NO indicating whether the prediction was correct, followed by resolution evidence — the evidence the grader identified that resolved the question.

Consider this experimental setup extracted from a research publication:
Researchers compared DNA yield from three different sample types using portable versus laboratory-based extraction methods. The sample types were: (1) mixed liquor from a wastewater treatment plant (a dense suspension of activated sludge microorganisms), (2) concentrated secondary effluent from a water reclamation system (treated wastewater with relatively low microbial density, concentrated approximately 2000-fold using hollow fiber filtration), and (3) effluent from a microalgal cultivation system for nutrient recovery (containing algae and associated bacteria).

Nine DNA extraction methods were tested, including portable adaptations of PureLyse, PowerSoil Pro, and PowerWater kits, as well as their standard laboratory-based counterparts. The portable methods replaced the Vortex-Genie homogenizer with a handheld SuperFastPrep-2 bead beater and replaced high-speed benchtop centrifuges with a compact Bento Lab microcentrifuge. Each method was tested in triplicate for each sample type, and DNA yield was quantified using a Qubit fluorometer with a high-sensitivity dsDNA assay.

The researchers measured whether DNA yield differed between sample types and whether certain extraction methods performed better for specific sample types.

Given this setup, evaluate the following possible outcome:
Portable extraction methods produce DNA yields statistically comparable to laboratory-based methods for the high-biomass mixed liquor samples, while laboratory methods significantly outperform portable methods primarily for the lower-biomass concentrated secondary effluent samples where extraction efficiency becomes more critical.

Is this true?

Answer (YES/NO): NO